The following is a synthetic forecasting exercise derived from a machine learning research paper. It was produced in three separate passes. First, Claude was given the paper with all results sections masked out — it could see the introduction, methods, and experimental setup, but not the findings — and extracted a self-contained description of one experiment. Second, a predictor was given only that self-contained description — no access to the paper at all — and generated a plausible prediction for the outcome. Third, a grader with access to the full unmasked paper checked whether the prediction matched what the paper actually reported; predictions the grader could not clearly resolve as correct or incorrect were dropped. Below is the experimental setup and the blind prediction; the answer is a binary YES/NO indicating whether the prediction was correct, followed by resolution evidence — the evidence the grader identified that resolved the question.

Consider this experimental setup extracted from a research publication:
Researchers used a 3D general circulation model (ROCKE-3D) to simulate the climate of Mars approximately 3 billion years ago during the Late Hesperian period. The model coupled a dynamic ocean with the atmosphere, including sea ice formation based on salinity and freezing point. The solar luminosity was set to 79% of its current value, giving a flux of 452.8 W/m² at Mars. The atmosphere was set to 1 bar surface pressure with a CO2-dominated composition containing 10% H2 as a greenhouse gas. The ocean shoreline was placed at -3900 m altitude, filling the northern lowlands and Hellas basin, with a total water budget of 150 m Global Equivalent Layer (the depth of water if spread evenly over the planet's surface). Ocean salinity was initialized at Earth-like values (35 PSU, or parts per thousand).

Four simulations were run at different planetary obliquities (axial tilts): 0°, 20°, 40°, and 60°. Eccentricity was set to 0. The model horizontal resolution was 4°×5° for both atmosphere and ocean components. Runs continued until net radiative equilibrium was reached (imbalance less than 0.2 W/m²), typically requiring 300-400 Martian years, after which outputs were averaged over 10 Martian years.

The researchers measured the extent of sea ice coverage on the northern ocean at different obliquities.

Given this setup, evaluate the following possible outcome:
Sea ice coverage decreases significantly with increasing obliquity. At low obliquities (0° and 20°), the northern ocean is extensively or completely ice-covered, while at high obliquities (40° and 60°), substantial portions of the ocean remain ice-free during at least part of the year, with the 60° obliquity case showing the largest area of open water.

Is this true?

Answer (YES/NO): NO